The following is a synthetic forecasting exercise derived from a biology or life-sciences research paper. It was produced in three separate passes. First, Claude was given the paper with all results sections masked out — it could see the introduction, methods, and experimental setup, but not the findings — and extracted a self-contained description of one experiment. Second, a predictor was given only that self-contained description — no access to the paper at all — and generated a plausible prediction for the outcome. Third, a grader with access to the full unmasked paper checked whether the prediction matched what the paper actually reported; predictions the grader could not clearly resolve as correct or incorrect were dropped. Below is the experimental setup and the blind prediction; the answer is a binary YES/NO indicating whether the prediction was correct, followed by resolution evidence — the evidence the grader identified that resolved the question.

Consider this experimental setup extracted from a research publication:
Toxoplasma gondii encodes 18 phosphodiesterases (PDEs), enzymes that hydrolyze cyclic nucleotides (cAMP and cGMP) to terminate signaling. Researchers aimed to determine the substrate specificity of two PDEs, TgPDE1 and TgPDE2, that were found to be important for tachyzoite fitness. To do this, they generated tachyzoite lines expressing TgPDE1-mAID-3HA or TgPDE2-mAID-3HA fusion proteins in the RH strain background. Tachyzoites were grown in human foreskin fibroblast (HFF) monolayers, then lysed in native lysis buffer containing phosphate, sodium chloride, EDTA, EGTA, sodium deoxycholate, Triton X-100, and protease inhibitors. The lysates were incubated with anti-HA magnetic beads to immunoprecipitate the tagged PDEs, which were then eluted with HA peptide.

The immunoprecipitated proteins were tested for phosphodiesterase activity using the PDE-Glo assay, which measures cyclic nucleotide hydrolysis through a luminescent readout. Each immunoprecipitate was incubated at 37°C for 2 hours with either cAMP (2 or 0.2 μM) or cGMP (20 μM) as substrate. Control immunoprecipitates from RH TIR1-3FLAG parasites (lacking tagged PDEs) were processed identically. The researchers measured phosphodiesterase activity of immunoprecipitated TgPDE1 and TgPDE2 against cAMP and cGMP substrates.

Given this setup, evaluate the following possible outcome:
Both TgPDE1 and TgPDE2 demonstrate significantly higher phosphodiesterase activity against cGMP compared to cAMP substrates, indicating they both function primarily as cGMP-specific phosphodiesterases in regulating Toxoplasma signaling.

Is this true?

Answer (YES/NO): NO